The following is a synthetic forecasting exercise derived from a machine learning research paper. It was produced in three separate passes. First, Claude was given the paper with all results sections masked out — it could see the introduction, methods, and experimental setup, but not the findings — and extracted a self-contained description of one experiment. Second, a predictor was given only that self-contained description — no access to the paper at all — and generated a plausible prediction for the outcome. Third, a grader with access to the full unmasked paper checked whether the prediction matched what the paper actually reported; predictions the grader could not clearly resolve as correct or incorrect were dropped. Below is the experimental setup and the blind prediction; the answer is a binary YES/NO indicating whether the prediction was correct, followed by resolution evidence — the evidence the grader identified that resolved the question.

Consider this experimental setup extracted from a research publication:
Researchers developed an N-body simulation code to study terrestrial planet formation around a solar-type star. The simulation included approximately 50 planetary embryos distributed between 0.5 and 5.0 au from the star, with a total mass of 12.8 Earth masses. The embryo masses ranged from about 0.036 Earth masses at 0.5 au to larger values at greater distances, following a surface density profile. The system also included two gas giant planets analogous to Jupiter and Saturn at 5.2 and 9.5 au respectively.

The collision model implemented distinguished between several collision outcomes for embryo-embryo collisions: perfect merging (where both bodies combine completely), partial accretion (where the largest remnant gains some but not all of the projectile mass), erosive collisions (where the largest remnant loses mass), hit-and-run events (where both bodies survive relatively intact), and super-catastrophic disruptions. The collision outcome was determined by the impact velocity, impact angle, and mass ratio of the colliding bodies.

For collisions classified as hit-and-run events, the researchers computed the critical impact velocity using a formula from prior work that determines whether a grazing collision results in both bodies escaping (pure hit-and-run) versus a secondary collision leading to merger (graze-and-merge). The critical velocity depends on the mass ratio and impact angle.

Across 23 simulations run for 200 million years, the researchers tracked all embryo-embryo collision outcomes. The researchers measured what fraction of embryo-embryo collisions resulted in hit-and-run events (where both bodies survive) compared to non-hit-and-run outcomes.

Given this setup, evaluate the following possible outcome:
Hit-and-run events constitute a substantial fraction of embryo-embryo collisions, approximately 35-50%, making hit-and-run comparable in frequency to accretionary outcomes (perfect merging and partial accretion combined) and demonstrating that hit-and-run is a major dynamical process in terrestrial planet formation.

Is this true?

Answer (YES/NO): YES